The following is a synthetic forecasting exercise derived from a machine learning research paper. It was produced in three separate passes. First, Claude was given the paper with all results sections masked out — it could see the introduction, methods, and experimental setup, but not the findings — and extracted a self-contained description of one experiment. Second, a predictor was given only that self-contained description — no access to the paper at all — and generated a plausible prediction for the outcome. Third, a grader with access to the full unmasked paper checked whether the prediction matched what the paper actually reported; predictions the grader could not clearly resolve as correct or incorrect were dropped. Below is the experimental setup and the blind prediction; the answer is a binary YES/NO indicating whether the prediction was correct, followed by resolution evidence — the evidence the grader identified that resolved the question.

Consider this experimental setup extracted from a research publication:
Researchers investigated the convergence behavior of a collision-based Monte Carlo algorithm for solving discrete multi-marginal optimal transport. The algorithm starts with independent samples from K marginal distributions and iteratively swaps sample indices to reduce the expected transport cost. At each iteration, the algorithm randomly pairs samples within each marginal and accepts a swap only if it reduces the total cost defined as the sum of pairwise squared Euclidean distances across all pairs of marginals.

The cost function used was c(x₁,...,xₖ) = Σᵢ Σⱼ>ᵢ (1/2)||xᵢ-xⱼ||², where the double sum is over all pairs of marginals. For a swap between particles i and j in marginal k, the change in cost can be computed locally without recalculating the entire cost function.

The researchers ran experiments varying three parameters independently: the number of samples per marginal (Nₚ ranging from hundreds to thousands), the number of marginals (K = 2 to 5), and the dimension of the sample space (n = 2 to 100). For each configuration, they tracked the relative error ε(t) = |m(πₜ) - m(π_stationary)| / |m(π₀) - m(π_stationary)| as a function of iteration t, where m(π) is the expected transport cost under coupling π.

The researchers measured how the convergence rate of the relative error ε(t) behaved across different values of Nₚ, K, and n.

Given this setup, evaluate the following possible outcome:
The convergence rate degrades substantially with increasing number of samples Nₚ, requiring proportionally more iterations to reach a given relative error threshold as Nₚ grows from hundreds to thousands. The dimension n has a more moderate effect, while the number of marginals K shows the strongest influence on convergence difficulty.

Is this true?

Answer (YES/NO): NO